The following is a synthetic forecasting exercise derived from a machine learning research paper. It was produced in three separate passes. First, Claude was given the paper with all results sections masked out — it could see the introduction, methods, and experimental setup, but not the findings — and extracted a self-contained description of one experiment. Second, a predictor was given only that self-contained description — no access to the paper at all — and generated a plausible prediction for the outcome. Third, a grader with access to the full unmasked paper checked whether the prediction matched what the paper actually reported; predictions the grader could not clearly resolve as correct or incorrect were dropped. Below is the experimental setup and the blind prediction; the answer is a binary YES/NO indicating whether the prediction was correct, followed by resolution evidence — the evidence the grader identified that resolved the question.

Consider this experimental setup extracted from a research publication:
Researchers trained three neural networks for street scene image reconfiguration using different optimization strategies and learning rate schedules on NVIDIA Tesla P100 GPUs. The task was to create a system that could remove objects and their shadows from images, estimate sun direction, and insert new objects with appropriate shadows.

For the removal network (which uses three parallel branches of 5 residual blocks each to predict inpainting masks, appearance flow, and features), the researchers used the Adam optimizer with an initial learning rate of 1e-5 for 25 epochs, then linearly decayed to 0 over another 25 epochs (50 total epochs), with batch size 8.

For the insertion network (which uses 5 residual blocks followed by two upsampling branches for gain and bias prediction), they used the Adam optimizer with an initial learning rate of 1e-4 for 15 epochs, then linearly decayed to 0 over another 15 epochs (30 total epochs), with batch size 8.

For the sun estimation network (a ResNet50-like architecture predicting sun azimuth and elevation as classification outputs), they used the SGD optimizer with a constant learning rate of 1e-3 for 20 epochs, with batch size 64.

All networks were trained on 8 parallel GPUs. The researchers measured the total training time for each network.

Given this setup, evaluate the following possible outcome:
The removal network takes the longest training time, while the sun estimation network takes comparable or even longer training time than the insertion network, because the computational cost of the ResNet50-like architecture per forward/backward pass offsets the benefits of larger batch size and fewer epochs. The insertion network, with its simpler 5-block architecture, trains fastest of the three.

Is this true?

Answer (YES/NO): NO